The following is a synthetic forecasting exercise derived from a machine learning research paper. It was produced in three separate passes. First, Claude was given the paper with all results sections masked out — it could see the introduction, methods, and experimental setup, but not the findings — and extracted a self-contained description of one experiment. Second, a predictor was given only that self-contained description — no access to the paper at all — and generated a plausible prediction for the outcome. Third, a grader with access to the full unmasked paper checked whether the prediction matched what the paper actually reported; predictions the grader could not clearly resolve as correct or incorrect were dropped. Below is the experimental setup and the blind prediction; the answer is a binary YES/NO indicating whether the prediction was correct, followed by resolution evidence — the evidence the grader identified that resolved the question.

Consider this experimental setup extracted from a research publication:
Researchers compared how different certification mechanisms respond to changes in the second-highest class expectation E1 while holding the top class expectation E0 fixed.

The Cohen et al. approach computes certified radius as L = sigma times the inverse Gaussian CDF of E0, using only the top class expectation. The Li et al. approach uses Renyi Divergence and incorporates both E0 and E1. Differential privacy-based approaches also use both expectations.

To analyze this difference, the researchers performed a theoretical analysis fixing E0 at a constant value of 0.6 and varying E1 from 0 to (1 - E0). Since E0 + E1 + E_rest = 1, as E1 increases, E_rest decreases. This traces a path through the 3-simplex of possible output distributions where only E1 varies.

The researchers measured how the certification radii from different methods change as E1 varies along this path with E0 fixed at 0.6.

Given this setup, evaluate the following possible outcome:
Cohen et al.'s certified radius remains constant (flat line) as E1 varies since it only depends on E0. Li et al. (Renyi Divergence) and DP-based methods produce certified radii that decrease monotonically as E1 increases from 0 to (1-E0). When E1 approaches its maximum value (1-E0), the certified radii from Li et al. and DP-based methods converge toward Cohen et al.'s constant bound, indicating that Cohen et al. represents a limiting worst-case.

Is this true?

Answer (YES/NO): NO